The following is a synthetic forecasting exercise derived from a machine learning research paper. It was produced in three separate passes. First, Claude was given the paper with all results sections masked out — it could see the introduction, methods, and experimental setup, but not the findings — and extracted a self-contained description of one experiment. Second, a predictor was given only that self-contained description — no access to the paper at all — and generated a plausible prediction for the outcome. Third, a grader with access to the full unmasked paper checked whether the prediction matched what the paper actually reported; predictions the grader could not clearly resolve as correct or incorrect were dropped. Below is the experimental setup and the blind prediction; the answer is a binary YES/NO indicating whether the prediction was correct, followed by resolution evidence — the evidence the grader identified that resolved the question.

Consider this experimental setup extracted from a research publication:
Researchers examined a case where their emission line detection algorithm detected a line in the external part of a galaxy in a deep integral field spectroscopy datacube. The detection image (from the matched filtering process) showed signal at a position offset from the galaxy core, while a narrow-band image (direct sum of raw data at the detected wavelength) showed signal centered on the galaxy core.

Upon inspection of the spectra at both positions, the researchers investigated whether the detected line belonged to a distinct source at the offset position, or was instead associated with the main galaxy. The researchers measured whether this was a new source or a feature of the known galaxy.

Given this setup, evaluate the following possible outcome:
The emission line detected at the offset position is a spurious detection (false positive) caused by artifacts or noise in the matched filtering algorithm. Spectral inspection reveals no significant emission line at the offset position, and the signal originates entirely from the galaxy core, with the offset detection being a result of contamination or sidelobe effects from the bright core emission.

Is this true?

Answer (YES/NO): NO